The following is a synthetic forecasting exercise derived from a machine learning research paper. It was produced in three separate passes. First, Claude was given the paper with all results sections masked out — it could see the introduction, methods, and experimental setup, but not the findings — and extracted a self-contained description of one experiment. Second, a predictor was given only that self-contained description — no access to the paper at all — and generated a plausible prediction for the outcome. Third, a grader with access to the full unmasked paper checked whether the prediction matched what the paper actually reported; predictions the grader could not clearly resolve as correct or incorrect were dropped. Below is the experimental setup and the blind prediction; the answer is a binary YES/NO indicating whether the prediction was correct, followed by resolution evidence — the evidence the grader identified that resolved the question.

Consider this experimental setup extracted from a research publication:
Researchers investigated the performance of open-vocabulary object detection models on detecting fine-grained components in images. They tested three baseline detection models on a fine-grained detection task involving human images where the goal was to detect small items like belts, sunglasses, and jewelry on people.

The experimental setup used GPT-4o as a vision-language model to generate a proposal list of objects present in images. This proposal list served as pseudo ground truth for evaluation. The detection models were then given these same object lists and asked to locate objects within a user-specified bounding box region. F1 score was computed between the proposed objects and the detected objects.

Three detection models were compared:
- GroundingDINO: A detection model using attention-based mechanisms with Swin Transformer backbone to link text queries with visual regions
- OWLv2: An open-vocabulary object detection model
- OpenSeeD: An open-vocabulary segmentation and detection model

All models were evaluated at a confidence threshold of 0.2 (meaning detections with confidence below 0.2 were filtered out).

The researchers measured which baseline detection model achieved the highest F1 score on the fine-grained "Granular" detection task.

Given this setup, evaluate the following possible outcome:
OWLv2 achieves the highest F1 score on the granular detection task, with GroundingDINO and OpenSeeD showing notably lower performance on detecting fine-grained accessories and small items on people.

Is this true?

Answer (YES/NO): NO